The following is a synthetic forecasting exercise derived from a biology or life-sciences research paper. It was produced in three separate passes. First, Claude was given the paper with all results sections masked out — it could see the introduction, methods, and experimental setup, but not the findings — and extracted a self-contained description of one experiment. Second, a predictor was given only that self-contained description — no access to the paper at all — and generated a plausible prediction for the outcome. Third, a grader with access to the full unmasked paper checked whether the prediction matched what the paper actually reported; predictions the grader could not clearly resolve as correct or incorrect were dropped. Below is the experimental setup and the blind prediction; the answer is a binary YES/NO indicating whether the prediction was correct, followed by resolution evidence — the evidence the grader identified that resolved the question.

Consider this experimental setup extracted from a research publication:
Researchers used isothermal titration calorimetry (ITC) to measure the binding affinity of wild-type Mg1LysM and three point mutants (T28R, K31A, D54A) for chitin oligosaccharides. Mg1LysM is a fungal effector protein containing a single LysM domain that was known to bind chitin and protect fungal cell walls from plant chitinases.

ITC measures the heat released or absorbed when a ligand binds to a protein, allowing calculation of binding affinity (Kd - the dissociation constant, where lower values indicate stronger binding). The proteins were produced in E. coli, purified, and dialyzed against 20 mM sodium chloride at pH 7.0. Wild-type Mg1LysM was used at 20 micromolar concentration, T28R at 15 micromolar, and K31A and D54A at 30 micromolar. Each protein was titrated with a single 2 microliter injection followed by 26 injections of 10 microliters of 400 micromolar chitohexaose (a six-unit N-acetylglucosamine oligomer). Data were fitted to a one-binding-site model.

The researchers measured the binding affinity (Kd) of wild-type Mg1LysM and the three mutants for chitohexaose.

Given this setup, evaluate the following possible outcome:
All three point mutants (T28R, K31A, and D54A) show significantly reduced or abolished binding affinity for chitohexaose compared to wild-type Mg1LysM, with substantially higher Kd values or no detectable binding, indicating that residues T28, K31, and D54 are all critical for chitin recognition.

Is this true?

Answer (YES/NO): YES